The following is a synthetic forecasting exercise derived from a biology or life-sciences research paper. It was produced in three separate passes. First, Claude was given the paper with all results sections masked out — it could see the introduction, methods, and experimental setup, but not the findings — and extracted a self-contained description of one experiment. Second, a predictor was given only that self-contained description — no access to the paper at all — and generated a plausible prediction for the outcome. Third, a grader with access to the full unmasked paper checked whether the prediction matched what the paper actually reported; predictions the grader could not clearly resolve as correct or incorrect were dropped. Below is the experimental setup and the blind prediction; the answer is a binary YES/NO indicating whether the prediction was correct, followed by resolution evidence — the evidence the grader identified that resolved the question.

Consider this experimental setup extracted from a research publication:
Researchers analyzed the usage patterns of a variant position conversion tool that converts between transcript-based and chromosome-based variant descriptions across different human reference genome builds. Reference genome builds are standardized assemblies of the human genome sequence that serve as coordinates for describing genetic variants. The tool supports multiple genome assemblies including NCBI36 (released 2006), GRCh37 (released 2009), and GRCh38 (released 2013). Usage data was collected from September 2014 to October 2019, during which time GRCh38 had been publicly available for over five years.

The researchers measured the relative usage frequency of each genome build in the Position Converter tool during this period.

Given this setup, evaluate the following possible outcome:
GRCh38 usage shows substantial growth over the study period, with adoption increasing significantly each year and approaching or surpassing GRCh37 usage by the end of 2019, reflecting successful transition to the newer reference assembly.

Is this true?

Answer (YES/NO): NO